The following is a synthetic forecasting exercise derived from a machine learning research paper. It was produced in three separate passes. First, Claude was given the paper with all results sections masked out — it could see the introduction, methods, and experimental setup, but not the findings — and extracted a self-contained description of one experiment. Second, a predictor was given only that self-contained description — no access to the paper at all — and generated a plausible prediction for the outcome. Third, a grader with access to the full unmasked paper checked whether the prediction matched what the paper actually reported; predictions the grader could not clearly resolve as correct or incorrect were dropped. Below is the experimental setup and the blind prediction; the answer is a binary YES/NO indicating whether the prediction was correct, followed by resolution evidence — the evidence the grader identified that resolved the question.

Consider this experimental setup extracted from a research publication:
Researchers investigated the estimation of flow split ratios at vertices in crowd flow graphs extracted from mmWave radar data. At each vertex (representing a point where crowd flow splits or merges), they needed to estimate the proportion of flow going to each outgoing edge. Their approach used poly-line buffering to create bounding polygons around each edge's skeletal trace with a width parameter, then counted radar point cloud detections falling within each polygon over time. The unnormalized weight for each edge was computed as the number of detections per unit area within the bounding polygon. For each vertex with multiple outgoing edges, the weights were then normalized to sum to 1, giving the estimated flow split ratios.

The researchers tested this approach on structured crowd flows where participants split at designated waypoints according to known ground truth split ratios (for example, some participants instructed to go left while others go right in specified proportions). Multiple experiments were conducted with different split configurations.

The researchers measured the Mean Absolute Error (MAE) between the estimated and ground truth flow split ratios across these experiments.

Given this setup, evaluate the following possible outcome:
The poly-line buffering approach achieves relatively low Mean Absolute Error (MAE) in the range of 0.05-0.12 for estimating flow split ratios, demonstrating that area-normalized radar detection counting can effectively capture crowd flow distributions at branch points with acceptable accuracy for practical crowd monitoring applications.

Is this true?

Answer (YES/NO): YES